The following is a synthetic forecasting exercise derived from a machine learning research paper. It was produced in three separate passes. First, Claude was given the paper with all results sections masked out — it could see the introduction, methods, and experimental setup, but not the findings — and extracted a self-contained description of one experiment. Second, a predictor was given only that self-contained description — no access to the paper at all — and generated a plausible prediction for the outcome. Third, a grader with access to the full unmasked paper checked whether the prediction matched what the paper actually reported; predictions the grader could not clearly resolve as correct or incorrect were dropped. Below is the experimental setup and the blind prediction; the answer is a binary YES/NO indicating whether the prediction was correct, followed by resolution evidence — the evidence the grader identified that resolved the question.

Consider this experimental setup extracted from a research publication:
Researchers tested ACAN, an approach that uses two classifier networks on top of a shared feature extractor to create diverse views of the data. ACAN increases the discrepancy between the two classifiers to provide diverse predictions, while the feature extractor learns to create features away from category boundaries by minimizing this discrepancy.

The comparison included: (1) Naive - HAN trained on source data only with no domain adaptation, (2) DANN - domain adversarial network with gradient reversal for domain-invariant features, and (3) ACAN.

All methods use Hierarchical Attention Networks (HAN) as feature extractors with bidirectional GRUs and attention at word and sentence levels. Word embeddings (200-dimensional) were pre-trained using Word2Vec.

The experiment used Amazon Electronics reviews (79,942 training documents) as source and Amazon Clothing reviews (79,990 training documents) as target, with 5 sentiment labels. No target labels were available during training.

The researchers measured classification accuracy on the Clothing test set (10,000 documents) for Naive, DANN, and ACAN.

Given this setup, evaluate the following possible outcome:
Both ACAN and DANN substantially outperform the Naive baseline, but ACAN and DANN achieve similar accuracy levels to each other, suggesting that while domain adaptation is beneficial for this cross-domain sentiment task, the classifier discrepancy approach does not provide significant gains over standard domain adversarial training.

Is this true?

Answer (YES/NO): NO